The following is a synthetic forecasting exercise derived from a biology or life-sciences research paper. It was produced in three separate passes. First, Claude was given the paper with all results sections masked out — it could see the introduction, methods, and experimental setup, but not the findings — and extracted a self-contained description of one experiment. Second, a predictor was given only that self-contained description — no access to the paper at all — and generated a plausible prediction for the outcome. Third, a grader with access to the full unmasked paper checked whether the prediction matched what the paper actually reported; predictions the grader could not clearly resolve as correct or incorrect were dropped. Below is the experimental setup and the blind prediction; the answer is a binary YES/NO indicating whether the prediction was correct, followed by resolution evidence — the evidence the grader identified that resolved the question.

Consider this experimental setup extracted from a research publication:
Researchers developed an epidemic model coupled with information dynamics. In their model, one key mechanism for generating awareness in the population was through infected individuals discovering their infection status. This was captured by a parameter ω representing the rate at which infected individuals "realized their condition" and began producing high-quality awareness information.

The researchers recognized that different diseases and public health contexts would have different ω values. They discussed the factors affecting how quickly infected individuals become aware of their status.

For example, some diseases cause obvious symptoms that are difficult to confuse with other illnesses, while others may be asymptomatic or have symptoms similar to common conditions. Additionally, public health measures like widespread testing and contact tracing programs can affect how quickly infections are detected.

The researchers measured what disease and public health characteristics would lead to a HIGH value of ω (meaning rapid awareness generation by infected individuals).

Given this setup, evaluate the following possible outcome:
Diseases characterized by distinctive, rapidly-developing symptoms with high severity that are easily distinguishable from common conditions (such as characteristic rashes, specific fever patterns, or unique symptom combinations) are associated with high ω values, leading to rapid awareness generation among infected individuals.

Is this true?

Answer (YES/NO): NO